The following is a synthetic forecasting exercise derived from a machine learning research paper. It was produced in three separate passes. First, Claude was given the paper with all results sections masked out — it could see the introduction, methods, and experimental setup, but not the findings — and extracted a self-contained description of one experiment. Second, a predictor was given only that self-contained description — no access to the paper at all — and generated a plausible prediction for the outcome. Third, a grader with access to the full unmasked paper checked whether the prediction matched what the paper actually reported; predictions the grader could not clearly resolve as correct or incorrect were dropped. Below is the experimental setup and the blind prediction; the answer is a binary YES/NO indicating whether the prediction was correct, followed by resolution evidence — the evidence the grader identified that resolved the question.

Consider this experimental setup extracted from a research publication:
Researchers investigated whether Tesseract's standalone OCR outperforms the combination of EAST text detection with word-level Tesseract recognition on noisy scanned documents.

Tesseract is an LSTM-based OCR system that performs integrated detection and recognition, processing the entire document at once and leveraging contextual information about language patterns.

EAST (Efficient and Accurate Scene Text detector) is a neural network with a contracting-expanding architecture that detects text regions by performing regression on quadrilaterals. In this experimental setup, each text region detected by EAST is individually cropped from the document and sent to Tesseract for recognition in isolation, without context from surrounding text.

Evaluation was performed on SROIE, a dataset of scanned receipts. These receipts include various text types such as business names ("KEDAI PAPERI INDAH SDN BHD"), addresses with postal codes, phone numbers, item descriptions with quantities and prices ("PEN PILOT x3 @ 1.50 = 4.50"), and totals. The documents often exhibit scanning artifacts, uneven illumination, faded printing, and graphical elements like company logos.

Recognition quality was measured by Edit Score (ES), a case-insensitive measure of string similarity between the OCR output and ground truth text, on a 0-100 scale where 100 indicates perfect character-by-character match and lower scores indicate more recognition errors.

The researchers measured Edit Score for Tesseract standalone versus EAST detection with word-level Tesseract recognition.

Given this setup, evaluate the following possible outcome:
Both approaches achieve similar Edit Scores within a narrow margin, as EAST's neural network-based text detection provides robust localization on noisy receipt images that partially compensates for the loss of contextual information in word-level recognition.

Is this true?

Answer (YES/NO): NO